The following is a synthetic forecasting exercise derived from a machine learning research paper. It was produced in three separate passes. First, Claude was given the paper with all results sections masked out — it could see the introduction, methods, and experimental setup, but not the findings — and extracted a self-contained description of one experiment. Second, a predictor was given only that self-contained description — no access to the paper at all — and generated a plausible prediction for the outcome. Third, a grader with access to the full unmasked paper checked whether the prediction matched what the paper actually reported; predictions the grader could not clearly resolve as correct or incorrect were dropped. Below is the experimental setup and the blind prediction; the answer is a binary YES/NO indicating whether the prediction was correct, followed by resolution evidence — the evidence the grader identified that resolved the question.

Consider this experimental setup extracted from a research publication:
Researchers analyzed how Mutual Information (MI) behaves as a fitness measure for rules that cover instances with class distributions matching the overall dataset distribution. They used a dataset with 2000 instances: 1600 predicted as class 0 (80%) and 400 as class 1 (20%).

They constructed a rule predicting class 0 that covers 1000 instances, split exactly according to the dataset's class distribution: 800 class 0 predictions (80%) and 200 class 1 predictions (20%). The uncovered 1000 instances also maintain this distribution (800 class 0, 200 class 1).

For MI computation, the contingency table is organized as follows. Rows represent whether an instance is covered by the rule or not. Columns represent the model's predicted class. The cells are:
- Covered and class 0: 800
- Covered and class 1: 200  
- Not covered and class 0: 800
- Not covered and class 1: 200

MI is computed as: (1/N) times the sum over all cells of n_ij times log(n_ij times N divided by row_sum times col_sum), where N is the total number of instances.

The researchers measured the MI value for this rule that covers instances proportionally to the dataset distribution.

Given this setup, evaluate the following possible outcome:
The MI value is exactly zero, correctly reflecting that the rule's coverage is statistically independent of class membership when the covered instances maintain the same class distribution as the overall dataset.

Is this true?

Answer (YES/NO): YES